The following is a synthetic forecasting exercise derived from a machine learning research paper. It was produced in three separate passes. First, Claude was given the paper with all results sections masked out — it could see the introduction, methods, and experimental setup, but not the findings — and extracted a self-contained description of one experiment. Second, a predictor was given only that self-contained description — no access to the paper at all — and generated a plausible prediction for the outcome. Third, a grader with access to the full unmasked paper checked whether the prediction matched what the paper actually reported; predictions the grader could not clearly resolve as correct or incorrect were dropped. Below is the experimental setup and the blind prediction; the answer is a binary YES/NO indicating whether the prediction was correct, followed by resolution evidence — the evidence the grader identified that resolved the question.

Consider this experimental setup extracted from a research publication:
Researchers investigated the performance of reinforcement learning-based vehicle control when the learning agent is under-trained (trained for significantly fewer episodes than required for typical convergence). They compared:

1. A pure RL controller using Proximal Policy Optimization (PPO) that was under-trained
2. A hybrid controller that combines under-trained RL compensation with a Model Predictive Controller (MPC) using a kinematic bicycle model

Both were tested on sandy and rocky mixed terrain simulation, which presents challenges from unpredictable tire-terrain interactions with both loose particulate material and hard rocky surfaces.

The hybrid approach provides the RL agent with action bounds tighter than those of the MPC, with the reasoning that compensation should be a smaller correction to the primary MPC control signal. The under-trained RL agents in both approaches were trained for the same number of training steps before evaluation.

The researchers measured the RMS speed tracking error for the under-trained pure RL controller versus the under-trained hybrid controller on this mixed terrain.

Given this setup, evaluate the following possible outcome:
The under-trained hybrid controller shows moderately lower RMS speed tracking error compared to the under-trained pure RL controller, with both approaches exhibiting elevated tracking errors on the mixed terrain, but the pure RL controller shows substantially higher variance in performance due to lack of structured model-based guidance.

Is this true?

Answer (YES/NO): NO